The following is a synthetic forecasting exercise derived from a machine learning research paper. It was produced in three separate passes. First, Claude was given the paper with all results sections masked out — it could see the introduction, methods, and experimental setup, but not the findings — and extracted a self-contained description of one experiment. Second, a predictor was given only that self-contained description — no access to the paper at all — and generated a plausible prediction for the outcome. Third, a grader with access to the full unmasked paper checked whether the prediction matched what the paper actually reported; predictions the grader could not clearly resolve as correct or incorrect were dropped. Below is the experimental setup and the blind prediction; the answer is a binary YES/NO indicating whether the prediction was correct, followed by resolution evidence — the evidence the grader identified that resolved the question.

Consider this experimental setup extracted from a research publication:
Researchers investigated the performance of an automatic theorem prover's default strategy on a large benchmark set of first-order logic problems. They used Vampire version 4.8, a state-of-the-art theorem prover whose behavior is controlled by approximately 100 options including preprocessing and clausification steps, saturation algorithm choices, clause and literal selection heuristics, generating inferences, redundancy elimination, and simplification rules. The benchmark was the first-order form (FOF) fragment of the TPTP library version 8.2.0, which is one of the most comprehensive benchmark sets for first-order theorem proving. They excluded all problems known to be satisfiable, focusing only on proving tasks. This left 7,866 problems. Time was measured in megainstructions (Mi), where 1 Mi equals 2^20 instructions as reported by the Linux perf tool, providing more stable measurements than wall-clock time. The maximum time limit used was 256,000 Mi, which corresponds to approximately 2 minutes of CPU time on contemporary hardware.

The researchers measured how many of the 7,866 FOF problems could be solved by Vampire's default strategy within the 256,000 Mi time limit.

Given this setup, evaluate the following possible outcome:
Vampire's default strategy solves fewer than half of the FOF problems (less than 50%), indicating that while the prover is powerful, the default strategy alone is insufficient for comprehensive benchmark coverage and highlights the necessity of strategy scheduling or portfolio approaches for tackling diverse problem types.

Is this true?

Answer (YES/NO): NO